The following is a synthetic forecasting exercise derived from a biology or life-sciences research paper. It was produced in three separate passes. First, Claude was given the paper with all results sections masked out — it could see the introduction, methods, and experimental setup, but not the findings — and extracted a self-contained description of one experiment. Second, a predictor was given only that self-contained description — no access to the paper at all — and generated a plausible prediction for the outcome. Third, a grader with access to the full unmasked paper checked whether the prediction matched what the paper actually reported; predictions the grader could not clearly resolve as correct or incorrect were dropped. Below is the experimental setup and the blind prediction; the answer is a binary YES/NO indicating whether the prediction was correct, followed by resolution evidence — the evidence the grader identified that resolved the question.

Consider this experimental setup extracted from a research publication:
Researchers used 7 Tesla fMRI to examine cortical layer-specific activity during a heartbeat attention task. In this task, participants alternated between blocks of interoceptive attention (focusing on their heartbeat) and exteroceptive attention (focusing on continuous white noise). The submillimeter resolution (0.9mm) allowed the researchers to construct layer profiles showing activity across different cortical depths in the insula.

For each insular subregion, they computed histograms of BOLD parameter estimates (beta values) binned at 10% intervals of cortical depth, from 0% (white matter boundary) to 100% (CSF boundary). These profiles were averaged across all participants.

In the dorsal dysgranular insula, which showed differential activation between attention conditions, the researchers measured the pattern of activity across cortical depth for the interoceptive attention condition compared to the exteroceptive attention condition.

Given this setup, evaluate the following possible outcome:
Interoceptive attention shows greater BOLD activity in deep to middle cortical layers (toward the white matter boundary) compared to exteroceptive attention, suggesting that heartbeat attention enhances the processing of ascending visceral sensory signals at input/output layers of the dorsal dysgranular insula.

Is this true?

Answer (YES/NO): NO